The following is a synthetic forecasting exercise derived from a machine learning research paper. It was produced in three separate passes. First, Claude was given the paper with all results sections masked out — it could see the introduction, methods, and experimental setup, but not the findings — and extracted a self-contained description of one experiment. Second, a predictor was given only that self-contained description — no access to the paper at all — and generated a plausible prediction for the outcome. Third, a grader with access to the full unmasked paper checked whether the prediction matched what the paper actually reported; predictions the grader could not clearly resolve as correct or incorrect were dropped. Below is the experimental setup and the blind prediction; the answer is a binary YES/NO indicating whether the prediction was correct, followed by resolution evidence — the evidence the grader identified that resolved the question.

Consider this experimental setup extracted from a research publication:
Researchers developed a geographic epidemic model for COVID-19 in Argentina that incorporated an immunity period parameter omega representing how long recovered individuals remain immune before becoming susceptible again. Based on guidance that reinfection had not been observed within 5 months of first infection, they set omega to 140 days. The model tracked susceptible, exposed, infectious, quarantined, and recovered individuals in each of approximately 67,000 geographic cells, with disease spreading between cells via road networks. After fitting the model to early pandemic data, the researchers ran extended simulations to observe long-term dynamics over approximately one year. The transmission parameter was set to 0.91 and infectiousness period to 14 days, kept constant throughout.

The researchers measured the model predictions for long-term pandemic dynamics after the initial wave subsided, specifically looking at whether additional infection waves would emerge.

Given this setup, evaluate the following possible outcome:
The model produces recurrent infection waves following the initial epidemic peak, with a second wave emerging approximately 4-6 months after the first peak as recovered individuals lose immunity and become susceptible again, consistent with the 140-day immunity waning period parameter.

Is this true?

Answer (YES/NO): YES